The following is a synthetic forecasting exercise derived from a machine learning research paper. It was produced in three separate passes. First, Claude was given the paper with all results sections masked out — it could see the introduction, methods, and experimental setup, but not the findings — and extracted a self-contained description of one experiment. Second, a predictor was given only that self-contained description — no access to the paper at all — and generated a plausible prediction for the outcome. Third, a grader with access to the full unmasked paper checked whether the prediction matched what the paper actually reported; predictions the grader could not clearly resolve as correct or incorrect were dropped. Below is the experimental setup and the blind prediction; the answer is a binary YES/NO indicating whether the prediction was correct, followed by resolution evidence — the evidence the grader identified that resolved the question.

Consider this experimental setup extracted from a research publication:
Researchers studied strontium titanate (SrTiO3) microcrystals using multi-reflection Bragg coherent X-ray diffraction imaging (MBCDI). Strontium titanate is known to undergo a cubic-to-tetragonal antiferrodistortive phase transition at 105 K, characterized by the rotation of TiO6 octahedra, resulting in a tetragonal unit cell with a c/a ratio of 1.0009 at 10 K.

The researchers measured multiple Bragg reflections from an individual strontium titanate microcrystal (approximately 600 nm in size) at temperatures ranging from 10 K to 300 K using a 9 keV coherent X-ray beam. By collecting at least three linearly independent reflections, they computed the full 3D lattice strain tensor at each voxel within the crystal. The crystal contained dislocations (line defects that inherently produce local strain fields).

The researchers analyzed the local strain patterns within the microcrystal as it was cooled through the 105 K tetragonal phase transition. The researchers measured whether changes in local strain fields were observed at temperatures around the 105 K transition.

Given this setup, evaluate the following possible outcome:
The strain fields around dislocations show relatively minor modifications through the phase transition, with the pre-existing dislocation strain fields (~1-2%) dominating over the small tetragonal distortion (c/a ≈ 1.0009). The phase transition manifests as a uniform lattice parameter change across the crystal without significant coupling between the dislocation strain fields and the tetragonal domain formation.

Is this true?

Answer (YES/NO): NO